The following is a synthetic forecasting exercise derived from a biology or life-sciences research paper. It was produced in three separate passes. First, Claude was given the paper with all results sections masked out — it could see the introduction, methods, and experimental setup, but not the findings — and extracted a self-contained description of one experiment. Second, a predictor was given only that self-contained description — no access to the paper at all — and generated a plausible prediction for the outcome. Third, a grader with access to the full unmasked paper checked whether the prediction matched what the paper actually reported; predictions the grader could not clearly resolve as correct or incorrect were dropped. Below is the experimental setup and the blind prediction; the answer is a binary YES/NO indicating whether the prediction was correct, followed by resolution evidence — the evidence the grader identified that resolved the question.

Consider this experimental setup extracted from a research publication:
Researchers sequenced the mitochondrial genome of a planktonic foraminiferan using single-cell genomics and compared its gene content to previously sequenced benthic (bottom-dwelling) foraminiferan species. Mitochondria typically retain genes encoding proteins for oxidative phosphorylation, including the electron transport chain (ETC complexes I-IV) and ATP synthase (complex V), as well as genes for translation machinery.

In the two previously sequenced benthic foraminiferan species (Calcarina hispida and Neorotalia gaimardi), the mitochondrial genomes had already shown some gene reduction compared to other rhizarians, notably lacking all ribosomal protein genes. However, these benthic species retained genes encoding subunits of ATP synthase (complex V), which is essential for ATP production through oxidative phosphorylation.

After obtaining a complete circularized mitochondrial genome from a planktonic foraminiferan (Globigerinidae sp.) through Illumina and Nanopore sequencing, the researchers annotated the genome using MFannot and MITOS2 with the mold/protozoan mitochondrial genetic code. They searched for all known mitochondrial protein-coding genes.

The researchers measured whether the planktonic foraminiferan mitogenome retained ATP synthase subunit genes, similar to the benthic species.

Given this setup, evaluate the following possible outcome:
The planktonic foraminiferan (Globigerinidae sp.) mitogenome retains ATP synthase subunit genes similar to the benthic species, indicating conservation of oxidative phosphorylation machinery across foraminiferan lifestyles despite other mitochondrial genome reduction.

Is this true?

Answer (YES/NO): NO